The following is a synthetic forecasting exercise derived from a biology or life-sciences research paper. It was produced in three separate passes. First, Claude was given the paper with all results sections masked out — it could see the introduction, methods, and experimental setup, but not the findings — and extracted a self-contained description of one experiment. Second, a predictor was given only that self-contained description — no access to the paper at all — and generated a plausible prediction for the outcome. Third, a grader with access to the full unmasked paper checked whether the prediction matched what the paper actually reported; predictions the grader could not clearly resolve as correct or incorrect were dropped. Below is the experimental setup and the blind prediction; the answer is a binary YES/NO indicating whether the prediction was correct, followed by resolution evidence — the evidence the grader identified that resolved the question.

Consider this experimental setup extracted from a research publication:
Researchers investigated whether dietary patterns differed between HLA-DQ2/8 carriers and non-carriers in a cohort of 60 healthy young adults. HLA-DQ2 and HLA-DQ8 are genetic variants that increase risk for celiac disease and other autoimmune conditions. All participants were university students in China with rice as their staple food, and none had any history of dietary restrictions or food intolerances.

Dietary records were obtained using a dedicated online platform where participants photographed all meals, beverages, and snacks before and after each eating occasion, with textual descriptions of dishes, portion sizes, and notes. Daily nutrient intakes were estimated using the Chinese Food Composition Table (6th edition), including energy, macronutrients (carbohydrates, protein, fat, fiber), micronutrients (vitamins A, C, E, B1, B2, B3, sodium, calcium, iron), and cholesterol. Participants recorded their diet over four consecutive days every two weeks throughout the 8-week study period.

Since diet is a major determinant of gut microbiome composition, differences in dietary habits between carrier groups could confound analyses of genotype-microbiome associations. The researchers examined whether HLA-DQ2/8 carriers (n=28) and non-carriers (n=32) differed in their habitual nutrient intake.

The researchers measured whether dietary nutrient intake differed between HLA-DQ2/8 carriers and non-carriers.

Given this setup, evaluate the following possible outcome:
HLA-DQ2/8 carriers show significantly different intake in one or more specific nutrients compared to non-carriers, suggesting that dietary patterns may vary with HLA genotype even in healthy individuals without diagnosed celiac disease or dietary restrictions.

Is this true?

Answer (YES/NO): NO